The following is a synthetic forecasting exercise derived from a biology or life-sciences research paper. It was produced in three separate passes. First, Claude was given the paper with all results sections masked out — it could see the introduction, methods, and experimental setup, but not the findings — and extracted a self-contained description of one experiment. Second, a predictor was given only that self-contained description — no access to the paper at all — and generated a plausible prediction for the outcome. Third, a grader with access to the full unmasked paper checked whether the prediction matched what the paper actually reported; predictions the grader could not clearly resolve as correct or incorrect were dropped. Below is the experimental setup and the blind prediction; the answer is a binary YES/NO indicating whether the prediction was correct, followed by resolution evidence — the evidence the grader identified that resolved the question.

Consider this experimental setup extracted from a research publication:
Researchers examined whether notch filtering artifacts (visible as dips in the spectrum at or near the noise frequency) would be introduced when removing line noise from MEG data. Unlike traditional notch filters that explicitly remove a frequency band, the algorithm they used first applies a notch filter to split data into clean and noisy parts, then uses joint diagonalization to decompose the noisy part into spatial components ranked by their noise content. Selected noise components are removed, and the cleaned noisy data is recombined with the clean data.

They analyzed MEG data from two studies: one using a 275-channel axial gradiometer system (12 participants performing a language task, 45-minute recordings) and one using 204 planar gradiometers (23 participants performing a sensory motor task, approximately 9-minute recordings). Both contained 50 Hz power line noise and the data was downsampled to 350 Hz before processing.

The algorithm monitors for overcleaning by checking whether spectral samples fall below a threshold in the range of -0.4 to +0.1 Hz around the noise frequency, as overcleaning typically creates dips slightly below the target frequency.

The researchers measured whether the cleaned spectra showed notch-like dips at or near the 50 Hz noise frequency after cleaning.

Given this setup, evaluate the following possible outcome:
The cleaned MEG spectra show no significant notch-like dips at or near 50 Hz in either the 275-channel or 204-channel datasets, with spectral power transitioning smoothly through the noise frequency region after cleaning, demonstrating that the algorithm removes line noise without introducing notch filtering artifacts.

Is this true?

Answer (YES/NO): NO